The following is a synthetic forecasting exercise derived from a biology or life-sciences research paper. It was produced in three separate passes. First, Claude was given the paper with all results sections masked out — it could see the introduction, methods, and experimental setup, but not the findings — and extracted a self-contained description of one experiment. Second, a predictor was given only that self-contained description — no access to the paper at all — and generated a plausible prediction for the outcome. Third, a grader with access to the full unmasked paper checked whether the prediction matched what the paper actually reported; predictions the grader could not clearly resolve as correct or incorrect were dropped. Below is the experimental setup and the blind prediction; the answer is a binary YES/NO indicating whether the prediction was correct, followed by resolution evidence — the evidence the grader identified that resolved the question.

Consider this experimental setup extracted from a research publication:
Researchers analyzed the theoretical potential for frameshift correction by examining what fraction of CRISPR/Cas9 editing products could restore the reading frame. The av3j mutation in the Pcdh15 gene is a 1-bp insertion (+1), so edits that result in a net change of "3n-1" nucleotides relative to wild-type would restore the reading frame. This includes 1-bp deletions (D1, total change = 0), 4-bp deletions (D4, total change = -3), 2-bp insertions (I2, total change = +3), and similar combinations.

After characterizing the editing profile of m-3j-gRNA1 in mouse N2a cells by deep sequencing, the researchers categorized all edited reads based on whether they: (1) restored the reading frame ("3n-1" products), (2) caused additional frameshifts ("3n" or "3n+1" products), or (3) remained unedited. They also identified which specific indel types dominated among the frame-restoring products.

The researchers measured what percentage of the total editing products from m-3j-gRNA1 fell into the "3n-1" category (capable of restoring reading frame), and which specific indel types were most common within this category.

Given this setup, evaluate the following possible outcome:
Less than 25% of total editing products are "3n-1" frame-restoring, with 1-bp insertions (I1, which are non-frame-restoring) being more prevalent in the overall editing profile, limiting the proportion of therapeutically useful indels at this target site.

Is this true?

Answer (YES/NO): NO